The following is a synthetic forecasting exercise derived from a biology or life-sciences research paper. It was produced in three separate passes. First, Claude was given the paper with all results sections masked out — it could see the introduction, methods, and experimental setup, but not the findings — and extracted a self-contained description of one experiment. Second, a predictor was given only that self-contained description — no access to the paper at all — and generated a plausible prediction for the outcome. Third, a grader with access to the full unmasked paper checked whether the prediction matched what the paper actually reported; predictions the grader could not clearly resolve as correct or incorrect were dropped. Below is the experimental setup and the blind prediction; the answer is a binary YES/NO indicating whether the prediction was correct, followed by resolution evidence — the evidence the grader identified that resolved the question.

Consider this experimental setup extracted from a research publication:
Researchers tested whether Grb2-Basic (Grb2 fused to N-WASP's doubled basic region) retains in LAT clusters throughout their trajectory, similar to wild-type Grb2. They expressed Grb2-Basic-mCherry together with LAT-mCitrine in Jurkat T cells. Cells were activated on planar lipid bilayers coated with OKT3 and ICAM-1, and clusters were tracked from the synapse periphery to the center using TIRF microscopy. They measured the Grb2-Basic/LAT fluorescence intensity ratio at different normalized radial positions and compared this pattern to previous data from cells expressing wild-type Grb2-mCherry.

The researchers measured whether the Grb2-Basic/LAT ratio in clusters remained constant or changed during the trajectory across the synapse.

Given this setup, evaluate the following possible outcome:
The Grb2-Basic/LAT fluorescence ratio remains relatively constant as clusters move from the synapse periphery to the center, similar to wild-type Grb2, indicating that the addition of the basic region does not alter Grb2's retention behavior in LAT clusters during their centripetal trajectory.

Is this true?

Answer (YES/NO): YES